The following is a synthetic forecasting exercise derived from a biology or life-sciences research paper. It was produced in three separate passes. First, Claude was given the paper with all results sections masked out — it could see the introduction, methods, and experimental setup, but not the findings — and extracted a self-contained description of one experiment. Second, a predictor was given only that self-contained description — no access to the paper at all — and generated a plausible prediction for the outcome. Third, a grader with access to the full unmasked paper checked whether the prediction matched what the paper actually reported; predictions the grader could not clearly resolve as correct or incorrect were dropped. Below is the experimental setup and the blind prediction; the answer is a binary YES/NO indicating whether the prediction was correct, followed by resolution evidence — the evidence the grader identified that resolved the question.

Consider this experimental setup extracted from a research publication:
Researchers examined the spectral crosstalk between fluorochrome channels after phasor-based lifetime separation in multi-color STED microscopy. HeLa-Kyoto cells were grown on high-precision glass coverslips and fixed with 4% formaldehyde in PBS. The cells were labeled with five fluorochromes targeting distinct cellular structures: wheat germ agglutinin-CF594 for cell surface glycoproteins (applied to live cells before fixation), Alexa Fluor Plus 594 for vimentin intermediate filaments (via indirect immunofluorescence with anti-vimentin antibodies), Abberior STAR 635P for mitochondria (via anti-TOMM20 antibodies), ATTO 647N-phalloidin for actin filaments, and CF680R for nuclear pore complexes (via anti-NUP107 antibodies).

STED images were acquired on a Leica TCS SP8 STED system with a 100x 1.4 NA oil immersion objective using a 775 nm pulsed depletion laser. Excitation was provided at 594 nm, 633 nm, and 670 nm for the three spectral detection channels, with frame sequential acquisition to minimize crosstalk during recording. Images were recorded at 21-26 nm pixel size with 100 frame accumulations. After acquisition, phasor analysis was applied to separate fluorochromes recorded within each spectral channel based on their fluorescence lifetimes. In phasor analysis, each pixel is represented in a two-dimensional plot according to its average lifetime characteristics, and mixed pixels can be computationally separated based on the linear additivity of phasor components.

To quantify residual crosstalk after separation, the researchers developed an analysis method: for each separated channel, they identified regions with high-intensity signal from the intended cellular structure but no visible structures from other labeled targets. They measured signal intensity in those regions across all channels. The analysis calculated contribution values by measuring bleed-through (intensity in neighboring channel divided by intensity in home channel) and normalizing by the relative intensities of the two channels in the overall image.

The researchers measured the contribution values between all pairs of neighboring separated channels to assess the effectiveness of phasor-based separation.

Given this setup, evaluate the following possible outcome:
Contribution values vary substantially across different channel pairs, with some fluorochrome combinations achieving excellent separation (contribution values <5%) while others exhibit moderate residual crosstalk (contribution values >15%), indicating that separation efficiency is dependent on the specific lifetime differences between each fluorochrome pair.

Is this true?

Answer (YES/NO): NO